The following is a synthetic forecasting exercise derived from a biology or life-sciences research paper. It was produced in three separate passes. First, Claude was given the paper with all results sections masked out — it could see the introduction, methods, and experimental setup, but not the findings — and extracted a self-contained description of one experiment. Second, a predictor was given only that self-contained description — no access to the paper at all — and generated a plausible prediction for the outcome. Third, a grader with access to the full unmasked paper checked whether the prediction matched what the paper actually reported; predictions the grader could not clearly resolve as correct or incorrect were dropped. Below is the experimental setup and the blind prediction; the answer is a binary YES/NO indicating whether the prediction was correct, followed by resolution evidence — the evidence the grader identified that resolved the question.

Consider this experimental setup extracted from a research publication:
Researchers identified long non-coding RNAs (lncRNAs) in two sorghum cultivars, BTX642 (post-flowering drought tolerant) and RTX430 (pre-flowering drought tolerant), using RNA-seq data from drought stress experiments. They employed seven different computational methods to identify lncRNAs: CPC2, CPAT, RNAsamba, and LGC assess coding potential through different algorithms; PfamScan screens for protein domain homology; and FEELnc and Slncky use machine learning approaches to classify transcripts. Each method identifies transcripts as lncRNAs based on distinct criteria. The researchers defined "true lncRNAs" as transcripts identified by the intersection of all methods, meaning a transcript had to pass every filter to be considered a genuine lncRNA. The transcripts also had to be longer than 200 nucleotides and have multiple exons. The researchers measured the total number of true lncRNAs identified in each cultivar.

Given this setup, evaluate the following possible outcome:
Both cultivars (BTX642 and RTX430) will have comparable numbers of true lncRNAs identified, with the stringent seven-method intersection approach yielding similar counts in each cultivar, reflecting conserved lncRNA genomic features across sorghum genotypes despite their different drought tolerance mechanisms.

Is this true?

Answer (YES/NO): YES